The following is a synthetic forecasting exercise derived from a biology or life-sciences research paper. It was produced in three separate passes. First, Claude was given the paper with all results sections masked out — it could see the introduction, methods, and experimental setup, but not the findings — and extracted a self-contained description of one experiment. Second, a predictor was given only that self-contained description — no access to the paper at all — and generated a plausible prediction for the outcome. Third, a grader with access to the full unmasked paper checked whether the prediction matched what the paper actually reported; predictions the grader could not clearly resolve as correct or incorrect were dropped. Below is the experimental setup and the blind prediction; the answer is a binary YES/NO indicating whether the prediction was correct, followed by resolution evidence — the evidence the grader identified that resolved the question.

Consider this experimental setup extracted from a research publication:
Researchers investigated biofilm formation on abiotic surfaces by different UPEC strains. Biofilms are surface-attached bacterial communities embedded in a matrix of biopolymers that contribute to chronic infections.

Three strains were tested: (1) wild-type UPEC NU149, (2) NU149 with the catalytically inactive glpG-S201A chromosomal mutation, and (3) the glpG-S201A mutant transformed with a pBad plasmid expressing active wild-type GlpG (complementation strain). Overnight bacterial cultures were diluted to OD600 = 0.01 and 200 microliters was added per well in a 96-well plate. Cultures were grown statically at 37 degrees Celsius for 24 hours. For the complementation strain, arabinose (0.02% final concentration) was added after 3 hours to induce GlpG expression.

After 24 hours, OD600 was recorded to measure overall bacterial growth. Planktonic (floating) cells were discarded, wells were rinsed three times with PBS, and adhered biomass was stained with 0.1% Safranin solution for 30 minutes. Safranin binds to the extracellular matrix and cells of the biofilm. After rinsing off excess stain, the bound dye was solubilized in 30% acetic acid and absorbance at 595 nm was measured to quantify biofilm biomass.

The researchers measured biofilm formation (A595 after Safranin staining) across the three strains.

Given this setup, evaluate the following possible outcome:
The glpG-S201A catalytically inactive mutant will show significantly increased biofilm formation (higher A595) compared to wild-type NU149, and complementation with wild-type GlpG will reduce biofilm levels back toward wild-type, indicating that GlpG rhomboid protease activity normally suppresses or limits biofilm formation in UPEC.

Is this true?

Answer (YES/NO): NO